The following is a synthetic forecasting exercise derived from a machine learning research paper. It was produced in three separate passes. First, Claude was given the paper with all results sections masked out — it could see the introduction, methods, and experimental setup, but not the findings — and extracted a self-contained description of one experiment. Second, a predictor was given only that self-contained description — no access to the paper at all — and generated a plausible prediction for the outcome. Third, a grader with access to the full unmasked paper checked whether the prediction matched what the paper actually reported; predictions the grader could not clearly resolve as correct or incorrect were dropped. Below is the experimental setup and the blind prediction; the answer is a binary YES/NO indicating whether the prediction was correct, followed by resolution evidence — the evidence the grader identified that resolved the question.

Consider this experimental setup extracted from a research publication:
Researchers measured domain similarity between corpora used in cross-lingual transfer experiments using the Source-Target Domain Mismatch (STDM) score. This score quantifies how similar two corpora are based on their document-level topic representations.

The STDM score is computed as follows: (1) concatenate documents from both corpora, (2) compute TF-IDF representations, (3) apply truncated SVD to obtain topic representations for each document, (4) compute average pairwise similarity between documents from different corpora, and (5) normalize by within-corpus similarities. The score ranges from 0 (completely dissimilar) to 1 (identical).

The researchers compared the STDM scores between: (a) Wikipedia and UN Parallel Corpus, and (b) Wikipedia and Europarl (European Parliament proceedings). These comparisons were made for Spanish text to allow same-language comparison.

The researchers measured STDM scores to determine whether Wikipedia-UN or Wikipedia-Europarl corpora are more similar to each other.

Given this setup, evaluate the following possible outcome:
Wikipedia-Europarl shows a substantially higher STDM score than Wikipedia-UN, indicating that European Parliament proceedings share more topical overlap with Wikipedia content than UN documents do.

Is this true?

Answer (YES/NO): NO